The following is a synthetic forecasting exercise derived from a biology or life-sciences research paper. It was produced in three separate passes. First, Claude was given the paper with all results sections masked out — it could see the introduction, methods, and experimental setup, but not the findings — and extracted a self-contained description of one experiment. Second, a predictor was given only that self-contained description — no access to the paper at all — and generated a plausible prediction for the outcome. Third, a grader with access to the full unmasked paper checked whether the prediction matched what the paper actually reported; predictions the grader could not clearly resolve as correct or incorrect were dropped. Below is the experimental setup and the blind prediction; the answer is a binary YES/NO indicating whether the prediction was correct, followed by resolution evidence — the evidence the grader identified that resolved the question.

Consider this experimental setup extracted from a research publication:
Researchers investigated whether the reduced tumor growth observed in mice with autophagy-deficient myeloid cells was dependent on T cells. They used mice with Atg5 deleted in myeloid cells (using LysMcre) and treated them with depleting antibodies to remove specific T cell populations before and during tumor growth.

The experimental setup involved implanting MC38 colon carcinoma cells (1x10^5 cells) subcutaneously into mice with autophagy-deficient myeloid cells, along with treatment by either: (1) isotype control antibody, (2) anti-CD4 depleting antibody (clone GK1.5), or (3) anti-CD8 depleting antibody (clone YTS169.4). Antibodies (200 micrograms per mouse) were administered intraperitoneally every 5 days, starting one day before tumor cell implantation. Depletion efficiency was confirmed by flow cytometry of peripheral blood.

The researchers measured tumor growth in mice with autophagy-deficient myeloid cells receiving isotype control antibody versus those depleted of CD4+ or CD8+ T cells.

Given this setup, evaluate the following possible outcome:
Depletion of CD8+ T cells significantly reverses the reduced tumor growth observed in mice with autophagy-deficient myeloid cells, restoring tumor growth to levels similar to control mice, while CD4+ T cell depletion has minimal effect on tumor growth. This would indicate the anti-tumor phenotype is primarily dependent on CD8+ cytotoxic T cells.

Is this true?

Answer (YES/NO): NO